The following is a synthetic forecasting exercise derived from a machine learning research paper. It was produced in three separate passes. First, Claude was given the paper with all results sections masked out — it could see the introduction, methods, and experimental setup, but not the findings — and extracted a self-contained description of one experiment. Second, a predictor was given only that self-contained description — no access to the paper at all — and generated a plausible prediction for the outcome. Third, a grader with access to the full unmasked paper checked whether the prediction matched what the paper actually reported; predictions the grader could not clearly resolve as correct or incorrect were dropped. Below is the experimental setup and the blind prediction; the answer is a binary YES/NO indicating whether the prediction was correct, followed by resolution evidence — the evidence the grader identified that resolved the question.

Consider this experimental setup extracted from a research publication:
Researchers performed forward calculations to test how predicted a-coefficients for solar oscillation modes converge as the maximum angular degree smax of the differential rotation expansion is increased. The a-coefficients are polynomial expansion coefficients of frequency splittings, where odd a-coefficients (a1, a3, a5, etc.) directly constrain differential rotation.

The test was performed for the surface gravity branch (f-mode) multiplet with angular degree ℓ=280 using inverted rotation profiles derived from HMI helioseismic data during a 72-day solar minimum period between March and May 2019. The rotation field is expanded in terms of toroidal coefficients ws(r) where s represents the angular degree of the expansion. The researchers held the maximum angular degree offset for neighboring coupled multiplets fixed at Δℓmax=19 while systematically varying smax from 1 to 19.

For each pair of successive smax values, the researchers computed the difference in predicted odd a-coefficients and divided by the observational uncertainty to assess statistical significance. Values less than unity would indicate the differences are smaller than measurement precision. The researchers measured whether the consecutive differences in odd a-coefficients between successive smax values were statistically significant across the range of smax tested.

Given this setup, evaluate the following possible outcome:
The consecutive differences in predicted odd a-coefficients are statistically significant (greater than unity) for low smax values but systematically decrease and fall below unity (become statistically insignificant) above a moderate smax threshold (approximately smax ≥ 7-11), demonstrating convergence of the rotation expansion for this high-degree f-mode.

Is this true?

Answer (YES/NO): NO